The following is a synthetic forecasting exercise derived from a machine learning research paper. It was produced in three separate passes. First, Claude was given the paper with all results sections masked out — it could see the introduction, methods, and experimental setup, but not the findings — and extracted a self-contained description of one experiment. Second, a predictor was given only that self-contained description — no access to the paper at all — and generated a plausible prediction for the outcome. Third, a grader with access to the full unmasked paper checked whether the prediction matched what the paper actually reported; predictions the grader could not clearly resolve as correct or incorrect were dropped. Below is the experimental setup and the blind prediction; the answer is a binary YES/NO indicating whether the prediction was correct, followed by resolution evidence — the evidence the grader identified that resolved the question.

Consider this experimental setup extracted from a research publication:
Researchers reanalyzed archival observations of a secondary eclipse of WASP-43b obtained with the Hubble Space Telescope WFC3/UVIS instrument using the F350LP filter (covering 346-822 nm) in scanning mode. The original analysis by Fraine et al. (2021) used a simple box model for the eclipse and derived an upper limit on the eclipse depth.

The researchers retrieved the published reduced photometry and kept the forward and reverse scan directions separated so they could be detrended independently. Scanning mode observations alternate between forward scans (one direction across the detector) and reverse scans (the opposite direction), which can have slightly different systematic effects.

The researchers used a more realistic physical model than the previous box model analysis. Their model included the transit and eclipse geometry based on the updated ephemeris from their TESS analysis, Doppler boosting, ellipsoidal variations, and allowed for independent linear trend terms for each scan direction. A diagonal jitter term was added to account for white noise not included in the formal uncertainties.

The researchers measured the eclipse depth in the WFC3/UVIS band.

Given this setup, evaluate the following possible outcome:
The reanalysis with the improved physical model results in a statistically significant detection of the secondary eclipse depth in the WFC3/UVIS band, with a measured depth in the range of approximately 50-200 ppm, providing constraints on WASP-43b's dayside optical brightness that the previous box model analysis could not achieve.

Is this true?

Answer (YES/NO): NO